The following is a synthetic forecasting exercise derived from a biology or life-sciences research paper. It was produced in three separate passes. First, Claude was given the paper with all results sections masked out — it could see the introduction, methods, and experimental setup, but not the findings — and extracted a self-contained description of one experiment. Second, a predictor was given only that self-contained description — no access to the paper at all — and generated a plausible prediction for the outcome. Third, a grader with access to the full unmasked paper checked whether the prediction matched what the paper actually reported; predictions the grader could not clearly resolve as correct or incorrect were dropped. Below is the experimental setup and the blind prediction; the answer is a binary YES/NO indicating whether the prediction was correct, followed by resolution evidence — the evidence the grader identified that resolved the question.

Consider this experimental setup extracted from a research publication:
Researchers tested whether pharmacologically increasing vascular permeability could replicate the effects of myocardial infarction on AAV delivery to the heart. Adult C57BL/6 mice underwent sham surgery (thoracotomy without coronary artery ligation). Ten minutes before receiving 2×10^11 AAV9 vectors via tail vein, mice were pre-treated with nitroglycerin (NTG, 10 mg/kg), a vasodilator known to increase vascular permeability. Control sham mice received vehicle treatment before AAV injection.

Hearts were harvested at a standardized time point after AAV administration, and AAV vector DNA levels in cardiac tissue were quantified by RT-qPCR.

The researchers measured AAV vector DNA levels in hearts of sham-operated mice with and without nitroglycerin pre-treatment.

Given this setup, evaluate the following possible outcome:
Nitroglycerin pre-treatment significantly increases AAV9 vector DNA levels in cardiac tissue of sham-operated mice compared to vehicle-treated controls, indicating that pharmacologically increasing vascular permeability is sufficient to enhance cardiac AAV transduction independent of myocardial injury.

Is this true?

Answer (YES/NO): YES